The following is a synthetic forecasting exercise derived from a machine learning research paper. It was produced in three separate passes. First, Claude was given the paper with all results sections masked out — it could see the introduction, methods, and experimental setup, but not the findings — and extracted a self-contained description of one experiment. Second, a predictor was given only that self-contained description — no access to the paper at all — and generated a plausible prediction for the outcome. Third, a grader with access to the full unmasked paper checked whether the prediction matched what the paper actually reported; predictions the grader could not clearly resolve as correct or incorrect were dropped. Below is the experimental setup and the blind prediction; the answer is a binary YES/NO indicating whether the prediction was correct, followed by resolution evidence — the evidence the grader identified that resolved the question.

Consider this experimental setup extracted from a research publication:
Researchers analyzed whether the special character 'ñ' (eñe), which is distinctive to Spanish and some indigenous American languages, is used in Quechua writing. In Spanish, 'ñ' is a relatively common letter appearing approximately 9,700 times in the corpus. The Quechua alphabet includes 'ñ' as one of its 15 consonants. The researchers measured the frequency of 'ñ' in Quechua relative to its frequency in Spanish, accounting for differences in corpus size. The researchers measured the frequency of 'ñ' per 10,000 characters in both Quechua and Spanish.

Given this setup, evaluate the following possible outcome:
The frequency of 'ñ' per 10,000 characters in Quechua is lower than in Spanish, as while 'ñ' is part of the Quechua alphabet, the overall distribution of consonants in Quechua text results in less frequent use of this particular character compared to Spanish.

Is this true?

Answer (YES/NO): NO